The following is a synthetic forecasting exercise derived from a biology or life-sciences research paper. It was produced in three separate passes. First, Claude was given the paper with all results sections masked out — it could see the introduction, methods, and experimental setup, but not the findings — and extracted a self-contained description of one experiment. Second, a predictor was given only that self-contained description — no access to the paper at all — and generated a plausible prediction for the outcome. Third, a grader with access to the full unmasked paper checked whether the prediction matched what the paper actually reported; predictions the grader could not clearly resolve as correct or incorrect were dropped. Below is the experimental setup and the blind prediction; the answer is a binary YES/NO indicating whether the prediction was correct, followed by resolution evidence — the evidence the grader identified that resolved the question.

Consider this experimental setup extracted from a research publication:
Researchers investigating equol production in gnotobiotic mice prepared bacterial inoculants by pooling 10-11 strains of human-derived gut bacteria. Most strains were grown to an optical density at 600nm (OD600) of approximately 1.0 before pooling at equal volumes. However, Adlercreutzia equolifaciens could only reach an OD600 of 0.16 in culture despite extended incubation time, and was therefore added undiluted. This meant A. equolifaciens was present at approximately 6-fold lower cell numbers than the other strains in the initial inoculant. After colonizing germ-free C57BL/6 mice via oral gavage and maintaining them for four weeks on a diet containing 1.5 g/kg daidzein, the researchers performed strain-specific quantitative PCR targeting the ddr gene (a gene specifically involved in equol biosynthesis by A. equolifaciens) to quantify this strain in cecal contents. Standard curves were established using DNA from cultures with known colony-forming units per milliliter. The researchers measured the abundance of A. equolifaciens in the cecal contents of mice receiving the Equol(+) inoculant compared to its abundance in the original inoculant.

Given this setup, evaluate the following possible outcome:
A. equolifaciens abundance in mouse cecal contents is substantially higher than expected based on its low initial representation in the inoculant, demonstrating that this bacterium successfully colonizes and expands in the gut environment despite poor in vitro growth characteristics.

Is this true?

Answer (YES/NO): NO